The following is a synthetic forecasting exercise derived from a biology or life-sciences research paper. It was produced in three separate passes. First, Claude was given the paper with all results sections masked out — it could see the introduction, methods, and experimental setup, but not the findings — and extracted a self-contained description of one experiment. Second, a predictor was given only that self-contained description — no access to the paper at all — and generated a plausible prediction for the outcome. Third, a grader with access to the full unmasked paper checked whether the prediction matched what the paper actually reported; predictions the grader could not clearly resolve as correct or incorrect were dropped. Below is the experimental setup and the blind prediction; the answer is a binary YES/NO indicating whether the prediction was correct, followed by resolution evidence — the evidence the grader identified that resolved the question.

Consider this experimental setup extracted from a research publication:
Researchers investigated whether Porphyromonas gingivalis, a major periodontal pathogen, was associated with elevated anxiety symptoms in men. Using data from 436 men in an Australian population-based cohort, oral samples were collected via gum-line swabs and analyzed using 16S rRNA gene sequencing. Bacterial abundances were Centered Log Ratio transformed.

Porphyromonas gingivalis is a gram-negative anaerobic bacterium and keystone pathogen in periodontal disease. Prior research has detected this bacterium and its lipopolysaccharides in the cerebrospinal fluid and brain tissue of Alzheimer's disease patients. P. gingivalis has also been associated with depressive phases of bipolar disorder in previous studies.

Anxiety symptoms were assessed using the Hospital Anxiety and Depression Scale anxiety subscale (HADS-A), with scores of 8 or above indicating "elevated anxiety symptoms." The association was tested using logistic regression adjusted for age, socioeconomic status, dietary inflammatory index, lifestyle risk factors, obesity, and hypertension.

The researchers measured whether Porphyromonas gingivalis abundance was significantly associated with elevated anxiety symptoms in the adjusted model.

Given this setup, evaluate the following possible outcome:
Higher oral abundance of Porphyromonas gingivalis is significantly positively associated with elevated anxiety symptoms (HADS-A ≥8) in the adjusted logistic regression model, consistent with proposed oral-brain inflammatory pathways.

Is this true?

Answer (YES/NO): NO